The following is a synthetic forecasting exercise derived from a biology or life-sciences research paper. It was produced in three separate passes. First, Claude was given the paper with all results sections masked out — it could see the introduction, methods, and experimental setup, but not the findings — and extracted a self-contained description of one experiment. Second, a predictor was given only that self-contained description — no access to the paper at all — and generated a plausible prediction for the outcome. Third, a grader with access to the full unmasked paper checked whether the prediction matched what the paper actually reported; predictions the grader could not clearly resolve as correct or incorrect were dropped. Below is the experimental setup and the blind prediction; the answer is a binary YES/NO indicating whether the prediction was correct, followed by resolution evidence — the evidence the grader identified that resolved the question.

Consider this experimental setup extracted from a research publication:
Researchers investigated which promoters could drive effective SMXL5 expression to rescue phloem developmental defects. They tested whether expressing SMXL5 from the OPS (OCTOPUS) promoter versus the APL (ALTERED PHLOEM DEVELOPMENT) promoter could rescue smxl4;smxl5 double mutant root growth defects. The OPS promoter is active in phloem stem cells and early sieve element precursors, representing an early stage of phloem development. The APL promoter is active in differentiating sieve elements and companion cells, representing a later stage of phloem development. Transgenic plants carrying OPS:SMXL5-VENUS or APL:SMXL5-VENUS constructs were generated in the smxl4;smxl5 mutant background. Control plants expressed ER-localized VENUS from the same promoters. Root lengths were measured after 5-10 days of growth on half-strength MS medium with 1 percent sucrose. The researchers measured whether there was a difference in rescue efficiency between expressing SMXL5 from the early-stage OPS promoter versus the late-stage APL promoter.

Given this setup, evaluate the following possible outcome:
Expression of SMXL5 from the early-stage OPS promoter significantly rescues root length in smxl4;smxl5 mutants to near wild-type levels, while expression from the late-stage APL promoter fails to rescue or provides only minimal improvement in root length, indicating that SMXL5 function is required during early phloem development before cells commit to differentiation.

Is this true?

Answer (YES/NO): YES